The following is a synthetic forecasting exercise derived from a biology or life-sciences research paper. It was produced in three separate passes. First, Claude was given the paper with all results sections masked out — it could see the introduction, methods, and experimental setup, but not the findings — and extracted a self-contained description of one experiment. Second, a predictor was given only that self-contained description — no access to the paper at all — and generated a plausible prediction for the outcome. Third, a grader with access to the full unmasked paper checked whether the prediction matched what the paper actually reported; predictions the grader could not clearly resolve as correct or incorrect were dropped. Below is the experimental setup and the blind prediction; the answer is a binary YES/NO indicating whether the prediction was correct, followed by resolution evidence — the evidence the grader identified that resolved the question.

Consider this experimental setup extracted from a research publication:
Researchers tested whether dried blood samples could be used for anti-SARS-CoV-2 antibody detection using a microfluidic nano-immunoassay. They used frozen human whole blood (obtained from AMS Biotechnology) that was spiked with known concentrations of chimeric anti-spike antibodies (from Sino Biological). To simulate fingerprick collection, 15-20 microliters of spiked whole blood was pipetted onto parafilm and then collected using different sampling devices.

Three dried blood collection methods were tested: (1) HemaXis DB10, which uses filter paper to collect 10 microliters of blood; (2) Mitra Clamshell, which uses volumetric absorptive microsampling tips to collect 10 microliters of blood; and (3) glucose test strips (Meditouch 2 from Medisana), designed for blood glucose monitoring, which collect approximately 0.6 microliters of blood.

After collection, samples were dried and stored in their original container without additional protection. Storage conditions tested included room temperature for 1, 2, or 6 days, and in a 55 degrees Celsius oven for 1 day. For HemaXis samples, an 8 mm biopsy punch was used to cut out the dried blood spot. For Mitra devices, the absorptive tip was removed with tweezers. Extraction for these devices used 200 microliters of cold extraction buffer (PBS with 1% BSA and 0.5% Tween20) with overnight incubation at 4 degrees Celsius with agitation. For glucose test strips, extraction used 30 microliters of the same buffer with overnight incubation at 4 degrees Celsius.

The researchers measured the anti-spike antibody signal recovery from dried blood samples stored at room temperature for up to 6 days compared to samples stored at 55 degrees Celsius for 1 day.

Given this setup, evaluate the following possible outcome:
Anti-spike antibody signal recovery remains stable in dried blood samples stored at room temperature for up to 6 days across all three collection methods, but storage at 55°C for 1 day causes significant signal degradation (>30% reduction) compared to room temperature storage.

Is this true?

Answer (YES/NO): NO